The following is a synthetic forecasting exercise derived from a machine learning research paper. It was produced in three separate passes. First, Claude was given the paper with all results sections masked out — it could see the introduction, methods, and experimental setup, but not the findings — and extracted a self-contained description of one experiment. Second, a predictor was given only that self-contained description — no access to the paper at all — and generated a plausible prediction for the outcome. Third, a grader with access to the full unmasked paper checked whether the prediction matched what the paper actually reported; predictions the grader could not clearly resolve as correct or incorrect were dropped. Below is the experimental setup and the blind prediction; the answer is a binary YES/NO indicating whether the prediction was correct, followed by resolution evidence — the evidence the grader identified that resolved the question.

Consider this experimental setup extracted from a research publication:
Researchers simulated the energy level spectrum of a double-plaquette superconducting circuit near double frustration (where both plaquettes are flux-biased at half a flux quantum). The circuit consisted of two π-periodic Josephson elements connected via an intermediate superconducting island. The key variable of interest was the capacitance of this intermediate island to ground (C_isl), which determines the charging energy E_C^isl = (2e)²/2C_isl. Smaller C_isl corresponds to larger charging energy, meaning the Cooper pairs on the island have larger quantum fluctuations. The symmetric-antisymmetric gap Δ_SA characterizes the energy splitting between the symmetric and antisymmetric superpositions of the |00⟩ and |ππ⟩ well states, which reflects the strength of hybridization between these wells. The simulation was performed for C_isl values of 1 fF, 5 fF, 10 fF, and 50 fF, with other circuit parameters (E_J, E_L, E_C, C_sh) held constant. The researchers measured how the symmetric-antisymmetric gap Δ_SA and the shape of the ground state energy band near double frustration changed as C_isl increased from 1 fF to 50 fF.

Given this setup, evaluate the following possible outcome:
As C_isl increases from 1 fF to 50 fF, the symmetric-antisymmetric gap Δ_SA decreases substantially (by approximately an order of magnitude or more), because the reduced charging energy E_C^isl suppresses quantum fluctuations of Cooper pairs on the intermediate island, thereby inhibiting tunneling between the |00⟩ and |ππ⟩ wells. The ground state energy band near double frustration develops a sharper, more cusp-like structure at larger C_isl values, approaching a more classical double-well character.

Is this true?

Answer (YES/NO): YES